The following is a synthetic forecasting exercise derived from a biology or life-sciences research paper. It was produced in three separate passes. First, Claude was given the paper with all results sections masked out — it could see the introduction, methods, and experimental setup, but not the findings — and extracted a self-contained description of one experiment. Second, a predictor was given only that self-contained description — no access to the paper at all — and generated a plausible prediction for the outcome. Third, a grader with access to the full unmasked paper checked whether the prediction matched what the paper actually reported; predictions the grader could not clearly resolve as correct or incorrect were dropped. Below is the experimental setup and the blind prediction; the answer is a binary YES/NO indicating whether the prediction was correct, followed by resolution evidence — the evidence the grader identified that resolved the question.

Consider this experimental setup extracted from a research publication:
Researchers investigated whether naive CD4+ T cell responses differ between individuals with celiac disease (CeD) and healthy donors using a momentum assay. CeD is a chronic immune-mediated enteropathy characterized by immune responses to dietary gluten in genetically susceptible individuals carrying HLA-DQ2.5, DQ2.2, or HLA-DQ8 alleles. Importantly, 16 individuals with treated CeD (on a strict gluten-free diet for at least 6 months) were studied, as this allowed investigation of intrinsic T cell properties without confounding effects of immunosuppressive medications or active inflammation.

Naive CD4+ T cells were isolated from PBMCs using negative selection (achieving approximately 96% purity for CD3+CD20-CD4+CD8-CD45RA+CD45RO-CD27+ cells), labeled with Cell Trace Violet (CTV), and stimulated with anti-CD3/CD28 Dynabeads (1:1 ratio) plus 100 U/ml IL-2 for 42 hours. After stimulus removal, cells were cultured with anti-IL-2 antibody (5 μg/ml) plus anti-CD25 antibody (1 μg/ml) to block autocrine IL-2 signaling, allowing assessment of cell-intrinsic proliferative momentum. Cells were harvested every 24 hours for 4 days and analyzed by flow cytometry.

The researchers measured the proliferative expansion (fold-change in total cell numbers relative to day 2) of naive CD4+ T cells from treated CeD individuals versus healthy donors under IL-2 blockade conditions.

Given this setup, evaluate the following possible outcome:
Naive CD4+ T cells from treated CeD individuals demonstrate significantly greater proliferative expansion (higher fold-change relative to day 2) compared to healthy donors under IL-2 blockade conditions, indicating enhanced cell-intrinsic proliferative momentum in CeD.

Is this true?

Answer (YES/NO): NO